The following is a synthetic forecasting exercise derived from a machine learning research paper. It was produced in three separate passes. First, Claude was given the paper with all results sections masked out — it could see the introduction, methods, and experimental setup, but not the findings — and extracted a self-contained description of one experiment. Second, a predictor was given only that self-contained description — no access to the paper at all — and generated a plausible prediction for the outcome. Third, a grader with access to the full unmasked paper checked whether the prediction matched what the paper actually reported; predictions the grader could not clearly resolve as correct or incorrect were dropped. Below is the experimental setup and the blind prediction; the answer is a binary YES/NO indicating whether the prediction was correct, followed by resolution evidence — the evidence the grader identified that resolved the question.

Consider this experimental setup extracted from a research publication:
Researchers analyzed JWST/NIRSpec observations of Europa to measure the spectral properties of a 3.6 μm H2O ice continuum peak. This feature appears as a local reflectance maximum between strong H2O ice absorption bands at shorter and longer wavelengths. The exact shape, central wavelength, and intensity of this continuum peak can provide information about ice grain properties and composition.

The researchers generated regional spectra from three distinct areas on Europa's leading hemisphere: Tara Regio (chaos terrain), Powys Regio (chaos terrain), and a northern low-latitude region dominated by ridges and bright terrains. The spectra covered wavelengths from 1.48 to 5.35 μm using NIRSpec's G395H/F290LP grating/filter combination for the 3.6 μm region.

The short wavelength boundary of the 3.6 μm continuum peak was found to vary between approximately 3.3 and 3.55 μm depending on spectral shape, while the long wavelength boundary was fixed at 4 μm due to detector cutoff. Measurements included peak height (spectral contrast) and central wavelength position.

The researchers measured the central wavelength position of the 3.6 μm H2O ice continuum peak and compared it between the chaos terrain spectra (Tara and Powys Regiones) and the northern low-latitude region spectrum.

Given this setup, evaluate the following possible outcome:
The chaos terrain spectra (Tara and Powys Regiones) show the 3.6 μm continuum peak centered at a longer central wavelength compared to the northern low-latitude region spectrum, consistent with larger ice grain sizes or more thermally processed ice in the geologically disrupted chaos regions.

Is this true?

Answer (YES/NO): YES